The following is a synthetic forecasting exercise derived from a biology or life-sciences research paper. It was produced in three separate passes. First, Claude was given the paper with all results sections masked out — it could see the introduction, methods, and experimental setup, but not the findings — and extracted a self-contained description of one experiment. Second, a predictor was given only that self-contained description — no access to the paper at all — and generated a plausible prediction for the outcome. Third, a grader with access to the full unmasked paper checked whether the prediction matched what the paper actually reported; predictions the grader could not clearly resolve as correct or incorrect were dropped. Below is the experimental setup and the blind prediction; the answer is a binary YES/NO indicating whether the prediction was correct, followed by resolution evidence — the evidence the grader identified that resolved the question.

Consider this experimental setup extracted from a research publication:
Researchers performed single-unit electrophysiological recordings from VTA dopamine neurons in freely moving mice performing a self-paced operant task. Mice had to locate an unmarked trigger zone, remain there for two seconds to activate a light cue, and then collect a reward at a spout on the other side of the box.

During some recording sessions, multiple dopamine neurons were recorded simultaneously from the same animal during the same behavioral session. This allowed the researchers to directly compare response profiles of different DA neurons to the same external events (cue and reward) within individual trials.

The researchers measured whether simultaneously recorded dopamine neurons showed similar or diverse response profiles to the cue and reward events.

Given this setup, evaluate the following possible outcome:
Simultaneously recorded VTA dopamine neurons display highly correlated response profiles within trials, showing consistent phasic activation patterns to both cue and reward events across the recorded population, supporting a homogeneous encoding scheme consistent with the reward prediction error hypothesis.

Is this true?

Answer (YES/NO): NO